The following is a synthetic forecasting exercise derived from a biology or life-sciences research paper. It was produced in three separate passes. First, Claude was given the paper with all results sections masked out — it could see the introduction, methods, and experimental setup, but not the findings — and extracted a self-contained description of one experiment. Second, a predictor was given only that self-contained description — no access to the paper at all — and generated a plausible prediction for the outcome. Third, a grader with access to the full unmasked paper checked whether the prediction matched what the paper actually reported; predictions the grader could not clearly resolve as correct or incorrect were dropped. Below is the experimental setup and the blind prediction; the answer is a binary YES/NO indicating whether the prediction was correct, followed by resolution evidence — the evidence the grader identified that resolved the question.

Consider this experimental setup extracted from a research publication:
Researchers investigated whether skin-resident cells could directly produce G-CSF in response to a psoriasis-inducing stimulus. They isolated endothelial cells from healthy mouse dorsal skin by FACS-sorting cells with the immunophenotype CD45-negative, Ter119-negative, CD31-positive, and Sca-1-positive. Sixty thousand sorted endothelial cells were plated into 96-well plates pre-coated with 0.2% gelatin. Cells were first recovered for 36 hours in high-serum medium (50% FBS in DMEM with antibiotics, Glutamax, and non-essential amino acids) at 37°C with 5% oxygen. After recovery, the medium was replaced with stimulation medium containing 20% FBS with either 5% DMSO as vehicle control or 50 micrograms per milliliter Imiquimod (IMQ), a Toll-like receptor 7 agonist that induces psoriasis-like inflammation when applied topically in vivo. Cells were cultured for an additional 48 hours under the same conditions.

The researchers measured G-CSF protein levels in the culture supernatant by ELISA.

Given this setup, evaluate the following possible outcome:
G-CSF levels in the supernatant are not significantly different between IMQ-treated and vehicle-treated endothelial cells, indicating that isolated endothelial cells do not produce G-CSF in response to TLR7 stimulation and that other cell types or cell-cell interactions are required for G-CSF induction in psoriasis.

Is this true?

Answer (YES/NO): NO